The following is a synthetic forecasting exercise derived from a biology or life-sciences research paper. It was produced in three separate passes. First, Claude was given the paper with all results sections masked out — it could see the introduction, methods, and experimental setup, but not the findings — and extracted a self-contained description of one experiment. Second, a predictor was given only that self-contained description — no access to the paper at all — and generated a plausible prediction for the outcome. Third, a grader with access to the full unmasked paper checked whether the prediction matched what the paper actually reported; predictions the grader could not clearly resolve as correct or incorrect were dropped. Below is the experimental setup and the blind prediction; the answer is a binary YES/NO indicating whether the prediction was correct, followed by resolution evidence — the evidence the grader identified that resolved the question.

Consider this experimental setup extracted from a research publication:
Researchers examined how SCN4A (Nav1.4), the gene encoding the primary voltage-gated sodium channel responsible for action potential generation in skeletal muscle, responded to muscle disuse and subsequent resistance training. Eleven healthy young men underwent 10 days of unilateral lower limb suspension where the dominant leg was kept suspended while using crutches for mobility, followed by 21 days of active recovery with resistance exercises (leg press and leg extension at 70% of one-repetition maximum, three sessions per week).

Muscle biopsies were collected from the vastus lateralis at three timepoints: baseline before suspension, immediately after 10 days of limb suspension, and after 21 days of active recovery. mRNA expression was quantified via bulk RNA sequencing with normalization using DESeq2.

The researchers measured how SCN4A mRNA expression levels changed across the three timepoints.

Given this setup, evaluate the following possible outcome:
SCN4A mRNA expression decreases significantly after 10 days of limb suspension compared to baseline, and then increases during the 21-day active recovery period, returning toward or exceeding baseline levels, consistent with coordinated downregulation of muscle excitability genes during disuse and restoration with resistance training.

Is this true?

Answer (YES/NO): NO